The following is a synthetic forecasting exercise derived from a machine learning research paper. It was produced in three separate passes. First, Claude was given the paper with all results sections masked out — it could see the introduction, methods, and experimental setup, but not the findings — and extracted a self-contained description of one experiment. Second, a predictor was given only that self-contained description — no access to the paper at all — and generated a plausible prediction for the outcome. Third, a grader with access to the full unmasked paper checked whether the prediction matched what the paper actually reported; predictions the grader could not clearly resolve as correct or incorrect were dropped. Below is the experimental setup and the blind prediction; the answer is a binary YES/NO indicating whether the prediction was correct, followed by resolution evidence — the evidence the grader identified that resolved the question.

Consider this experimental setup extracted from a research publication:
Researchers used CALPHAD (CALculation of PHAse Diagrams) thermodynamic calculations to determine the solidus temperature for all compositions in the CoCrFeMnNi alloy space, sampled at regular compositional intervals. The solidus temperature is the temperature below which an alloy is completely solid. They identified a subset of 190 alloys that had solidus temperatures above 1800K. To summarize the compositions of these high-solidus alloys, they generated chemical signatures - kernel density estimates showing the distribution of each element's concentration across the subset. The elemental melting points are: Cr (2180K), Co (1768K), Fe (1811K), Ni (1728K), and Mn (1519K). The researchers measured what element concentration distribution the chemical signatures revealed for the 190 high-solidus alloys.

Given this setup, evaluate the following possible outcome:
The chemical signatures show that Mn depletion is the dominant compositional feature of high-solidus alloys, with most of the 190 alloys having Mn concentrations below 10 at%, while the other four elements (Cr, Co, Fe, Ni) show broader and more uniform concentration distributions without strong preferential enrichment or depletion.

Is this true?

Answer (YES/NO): NO